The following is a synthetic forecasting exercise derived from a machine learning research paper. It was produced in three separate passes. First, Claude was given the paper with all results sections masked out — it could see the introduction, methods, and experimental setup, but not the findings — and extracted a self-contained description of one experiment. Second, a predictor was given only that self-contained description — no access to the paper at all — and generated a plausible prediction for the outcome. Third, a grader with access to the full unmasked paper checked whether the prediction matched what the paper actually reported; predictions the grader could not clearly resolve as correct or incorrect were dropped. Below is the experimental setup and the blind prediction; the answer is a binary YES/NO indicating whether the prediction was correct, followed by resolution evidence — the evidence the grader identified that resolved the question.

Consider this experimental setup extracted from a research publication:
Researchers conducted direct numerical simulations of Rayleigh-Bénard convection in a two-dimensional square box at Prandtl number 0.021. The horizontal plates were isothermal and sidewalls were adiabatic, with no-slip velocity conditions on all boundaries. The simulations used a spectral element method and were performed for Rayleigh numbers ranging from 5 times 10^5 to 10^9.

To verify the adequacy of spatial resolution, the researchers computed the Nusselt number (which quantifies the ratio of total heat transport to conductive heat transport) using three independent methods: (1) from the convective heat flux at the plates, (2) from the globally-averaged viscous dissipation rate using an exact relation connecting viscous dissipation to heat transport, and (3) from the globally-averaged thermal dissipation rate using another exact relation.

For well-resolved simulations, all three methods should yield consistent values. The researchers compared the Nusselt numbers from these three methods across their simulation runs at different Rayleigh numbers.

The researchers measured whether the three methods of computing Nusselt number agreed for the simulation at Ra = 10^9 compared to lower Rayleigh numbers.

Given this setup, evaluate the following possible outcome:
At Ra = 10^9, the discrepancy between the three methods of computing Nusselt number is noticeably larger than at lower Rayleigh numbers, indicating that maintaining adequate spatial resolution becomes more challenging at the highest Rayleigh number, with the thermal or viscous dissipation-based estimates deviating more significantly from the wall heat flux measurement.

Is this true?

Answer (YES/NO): NO